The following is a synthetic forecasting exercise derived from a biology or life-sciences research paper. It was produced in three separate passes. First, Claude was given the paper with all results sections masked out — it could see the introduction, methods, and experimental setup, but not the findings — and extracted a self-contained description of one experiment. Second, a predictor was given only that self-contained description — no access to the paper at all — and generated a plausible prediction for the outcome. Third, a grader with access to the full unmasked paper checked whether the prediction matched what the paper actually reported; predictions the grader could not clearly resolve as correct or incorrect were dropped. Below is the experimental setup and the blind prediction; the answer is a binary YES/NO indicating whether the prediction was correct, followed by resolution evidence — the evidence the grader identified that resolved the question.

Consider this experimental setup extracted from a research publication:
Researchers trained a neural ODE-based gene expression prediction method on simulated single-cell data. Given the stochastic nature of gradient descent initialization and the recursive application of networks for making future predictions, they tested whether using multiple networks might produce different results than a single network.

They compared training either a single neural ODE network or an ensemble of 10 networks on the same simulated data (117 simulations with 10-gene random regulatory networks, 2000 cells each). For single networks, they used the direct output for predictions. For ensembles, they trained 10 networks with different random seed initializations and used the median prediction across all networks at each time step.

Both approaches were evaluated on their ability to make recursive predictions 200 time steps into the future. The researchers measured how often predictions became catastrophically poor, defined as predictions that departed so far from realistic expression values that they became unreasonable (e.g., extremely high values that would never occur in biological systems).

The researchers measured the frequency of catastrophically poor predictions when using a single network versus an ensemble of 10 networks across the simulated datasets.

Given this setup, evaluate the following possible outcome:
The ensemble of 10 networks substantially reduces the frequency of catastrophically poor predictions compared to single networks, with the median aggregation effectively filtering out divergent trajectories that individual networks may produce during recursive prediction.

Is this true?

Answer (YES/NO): YES